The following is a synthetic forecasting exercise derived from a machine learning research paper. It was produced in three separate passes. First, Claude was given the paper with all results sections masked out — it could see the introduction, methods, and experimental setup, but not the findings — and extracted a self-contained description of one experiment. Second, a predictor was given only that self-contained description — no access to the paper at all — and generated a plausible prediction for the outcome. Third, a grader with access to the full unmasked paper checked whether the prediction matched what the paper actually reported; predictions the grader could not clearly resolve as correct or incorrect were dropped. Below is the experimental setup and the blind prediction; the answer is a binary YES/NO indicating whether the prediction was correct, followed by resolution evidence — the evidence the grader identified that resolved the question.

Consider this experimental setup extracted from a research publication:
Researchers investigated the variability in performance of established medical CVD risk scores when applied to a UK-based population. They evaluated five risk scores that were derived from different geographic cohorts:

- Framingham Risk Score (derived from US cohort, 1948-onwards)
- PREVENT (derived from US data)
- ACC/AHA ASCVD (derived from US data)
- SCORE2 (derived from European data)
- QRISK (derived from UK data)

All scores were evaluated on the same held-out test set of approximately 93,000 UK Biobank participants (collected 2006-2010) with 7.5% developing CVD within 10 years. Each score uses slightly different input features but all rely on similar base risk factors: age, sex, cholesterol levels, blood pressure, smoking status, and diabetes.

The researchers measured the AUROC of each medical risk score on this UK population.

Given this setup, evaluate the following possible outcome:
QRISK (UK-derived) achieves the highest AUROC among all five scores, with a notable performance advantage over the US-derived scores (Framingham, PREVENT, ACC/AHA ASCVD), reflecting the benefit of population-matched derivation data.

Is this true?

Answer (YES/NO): NO